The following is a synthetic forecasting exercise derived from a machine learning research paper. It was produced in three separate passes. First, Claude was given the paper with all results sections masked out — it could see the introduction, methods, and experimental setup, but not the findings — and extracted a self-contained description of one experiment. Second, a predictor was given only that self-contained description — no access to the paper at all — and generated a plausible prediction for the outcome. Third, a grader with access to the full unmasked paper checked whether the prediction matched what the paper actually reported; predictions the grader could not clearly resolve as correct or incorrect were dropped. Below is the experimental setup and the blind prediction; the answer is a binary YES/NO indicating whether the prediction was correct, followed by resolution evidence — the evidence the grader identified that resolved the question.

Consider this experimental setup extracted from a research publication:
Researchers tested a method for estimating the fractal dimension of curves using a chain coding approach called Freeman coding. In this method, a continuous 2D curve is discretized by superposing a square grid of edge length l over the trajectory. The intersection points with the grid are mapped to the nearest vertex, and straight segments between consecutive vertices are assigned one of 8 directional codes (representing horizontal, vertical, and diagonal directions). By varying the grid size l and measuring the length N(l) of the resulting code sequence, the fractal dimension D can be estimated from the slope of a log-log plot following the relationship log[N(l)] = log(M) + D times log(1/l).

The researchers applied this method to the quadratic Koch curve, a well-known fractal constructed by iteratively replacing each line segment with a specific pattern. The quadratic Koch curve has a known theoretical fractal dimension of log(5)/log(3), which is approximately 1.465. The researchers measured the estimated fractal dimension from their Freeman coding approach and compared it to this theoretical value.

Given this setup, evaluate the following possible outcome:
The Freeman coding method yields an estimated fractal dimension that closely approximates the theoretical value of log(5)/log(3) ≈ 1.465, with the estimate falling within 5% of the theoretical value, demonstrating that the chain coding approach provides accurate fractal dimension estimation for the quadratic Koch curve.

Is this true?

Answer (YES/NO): YES